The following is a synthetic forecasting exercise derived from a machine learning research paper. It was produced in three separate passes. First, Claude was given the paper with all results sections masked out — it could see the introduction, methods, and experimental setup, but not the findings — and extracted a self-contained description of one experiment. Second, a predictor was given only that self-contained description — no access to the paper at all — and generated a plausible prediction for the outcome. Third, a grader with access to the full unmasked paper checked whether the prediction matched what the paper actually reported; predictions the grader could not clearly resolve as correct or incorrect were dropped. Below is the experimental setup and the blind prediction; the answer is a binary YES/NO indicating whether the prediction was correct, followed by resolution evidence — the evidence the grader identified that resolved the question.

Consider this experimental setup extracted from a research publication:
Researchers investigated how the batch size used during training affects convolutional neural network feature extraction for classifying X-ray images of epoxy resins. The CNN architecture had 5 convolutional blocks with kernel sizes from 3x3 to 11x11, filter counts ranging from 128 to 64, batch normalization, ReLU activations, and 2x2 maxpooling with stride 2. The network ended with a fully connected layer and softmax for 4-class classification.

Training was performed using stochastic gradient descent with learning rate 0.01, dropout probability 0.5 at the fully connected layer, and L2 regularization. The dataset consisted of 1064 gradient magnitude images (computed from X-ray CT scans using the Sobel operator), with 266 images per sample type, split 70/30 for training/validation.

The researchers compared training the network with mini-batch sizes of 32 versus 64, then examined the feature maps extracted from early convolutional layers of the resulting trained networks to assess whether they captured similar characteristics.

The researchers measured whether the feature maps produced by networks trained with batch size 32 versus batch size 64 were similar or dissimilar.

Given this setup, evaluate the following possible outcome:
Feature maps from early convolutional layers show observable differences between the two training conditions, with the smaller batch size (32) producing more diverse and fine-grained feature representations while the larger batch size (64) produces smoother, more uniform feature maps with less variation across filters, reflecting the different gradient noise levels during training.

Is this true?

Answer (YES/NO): NO